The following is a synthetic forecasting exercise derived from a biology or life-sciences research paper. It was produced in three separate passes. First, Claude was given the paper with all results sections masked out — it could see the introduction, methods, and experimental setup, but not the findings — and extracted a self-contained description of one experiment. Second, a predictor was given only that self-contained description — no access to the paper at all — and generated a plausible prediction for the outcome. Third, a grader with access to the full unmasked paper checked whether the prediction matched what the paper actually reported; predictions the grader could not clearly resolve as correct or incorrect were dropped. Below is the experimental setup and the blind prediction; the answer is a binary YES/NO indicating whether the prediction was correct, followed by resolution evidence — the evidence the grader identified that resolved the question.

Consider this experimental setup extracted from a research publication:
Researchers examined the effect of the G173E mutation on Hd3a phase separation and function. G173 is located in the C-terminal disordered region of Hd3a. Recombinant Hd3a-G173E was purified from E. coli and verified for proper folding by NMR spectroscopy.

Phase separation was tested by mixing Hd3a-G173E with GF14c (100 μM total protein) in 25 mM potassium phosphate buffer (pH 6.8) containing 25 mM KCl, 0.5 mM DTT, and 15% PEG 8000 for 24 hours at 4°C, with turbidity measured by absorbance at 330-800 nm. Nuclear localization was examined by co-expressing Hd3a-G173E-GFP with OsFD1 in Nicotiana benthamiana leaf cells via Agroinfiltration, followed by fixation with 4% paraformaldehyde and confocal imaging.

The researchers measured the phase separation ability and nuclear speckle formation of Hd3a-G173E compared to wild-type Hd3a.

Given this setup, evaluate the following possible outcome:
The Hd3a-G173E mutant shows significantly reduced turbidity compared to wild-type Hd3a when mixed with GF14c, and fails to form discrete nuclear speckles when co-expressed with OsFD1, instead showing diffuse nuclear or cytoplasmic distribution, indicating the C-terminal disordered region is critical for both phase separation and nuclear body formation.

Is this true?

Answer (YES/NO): YES